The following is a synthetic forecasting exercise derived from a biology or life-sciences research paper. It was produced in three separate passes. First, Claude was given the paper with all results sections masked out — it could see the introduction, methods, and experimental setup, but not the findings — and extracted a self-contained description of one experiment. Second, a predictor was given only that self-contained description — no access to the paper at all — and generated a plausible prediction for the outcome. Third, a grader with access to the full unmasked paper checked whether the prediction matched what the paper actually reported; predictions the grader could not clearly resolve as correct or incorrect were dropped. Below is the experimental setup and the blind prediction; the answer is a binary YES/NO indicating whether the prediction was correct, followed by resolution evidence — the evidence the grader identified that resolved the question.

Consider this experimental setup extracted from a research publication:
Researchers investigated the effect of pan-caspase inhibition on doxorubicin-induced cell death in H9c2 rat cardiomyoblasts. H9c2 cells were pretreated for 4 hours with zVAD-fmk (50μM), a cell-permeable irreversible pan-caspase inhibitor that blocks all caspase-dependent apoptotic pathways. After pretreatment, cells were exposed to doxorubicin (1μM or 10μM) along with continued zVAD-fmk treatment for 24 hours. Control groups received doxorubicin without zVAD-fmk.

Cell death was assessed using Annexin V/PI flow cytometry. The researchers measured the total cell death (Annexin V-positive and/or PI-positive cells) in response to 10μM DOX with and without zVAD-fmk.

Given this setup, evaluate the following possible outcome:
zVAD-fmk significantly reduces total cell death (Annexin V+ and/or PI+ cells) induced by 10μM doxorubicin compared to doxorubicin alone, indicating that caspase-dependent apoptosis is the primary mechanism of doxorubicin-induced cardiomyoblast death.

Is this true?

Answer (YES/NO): NO